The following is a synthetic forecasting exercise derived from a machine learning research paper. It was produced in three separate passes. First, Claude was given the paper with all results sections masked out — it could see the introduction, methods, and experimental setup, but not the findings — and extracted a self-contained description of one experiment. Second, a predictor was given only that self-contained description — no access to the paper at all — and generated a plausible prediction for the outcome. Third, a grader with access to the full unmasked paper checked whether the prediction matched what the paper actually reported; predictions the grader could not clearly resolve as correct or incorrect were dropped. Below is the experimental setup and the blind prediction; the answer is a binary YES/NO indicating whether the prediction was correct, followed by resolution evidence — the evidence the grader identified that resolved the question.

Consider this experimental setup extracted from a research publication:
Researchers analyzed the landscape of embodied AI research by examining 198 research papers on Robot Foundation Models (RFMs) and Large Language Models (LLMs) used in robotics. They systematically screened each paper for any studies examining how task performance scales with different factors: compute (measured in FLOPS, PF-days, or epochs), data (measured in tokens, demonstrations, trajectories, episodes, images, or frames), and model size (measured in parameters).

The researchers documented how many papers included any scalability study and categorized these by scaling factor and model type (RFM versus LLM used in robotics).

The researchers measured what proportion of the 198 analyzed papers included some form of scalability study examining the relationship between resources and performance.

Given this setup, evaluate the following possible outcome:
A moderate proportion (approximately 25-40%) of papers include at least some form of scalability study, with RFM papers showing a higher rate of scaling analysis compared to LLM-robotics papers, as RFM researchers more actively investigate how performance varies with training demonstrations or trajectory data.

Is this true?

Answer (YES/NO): NO